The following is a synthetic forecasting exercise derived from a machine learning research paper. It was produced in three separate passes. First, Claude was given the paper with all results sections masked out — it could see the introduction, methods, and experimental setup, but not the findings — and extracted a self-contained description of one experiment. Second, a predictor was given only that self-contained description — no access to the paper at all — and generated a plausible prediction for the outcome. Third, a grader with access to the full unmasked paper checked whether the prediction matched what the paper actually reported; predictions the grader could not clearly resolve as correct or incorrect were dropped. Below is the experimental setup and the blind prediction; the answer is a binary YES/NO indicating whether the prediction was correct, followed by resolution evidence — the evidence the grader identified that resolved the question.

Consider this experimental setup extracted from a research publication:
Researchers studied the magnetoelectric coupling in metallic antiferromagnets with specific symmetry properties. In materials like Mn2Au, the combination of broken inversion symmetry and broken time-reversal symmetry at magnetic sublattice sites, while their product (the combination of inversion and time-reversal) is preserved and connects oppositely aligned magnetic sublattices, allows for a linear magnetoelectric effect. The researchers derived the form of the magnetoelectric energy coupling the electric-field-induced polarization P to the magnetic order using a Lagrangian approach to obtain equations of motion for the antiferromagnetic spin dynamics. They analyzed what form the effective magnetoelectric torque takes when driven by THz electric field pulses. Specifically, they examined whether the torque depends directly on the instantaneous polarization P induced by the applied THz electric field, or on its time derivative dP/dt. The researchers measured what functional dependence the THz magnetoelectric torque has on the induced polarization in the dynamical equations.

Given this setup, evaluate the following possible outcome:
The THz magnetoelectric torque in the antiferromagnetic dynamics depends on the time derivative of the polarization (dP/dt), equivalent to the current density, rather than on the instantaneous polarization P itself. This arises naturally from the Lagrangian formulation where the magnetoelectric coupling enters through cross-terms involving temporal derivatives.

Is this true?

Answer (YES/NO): YES